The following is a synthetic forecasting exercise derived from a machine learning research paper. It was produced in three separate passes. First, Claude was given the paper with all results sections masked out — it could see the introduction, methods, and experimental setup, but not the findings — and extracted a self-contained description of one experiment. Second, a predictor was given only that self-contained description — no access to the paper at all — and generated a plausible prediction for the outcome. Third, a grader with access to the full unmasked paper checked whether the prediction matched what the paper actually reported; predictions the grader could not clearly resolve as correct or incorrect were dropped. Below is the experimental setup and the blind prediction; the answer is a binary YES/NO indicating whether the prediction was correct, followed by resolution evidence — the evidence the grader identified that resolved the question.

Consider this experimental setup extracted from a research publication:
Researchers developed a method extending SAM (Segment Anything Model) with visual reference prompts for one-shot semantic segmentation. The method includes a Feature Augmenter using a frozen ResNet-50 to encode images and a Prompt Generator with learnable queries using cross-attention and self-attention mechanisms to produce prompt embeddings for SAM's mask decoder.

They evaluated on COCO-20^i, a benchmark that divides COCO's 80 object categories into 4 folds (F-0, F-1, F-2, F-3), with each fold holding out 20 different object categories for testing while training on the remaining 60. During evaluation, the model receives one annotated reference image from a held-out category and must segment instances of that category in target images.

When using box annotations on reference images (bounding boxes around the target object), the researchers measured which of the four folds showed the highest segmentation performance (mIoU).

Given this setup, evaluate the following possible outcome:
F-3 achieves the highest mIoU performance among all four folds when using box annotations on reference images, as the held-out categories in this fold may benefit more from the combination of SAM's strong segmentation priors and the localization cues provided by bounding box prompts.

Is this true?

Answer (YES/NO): NO